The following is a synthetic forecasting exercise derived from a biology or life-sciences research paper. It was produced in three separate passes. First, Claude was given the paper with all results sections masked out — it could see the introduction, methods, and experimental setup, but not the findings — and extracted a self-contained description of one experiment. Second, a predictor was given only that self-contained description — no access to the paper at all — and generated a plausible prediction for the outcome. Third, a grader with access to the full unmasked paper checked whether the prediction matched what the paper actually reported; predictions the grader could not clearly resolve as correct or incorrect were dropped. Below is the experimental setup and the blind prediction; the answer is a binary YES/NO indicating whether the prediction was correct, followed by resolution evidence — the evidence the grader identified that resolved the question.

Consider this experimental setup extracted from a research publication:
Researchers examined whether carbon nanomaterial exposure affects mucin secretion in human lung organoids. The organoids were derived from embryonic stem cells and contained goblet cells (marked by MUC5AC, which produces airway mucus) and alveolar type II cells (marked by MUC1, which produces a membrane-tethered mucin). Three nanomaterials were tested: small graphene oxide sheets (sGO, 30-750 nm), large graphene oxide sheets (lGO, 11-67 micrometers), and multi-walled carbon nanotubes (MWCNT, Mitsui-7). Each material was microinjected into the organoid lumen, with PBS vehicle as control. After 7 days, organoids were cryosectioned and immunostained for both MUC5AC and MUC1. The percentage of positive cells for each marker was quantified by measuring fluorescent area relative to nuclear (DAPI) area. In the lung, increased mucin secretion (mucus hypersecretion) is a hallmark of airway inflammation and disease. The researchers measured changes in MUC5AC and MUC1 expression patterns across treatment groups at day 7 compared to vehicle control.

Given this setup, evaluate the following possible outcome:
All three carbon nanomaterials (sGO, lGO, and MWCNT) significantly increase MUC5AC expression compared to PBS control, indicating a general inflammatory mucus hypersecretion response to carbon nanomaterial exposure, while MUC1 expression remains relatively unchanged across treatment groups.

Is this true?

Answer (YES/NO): NO